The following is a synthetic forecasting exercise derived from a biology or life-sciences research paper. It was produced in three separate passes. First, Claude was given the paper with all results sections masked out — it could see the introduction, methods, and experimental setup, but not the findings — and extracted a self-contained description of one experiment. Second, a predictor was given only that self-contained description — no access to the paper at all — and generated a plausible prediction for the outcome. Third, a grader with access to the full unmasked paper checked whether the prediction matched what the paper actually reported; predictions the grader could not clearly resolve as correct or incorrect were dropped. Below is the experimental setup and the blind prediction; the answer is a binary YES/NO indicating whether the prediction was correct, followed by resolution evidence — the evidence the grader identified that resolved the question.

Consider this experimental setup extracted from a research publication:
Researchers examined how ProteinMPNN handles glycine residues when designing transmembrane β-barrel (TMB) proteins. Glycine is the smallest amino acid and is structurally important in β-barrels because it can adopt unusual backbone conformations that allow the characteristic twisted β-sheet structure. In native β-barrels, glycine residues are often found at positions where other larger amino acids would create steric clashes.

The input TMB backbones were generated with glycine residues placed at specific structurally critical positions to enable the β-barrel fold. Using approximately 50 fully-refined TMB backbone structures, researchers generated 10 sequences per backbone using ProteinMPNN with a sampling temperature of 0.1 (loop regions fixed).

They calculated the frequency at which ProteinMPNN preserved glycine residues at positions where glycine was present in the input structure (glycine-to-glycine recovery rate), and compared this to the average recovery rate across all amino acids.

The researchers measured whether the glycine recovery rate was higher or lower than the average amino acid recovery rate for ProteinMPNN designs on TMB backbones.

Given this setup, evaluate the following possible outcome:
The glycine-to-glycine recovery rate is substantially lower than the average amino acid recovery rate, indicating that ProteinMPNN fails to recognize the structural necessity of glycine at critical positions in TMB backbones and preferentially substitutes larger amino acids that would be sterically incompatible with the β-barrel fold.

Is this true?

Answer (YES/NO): NO